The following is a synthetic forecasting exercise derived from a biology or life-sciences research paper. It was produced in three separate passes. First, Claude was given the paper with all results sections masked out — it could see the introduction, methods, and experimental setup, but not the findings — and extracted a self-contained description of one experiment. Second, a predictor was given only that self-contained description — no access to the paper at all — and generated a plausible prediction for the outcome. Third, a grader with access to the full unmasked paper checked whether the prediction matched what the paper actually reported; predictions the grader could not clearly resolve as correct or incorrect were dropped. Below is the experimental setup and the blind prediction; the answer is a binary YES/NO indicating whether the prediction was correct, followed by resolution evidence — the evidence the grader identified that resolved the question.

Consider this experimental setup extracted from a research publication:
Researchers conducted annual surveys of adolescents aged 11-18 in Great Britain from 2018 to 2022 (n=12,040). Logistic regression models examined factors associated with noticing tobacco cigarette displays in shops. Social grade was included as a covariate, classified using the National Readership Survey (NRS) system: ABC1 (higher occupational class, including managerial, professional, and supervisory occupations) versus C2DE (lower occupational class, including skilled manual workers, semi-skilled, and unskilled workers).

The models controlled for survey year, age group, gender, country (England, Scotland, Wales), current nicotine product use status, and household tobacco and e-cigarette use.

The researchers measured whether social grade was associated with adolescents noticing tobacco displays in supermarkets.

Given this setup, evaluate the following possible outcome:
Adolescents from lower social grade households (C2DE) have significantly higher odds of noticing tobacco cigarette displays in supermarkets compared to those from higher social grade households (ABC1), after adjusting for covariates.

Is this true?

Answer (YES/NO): NO